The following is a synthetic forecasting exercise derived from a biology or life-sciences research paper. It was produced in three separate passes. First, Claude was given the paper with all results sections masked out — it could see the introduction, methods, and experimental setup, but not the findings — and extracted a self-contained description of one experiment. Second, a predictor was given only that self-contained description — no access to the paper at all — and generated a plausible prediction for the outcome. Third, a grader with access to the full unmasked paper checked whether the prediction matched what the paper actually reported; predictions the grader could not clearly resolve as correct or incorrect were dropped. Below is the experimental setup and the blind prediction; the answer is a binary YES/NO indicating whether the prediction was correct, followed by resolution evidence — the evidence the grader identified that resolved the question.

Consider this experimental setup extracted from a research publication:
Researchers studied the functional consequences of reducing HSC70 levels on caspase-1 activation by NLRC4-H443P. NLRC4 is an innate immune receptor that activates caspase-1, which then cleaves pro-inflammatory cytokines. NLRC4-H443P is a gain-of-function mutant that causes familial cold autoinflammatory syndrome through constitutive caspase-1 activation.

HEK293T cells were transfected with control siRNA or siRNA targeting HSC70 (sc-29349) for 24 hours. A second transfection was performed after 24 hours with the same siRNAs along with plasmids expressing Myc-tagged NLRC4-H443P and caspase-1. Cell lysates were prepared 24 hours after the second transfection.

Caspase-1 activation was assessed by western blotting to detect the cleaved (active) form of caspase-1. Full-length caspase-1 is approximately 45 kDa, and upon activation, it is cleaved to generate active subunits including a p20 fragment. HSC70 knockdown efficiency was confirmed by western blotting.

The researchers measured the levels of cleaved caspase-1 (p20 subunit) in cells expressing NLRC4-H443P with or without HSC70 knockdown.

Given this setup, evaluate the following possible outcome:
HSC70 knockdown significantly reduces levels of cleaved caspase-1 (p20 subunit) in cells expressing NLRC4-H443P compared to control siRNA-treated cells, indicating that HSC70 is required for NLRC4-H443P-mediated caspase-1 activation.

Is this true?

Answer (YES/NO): NO